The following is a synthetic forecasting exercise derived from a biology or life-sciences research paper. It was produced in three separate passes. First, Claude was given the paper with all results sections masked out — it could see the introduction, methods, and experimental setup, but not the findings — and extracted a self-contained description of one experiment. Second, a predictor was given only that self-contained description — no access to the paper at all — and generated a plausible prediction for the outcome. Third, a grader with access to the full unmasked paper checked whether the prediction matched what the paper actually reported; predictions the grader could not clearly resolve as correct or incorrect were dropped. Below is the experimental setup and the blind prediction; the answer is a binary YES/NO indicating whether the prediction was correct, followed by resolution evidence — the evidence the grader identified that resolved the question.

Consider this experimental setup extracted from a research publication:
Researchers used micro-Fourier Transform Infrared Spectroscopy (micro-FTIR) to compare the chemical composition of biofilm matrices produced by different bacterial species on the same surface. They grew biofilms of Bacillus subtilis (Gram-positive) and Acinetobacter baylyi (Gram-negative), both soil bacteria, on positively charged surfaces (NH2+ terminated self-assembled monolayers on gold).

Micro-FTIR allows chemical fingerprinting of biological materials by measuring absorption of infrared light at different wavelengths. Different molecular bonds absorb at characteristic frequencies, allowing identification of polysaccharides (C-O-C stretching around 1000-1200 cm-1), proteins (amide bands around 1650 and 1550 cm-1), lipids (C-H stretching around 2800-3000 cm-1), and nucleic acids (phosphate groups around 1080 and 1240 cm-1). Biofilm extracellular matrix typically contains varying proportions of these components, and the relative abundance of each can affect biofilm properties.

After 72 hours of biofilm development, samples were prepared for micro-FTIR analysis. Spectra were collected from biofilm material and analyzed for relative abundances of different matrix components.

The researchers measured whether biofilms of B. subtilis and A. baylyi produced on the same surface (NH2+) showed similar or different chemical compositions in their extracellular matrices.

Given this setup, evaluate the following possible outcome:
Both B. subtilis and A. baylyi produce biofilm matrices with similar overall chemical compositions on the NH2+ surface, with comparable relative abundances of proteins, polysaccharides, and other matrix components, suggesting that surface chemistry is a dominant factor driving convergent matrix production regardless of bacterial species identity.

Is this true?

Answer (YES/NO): YES